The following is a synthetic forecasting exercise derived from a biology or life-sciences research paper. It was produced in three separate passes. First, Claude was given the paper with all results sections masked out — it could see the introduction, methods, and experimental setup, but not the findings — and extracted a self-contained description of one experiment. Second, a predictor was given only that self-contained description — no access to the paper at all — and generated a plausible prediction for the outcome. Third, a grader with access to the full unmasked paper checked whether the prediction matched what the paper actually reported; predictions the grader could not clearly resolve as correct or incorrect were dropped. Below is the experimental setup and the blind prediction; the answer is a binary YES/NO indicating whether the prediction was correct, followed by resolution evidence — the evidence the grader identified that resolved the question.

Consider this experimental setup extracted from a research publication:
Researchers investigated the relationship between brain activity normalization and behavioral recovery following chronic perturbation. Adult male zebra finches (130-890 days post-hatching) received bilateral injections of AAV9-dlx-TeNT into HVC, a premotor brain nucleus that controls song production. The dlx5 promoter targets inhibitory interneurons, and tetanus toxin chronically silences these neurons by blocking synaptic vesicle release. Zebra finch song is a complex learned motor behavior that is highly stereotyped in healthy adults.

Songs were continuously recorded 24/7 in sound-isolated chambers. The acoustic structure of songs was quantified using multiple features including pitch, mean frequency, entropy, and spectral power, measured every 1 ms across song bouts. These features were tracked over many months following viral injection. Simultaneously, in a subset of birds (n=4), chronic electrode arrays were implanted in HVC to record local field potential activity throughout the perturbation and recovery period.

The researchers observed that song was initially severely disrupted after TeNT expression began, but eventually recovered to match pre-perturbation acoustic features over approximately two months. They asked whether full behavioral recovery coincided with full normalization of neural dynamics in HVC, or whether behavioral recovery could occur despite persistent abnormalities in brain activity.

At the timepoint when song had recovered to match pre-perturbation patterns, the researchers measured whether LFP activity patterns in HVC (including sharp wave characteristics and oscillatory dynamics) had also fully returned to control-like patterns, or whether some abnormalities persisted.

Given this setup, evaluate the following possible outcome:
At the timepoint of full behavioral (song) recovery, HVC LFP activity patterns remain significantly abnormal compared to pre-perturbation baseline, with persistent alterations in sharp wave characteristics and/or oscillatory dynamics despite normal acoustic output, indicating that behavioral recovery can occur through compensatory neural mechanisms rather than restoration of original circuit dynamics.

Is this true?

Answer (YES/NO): YES